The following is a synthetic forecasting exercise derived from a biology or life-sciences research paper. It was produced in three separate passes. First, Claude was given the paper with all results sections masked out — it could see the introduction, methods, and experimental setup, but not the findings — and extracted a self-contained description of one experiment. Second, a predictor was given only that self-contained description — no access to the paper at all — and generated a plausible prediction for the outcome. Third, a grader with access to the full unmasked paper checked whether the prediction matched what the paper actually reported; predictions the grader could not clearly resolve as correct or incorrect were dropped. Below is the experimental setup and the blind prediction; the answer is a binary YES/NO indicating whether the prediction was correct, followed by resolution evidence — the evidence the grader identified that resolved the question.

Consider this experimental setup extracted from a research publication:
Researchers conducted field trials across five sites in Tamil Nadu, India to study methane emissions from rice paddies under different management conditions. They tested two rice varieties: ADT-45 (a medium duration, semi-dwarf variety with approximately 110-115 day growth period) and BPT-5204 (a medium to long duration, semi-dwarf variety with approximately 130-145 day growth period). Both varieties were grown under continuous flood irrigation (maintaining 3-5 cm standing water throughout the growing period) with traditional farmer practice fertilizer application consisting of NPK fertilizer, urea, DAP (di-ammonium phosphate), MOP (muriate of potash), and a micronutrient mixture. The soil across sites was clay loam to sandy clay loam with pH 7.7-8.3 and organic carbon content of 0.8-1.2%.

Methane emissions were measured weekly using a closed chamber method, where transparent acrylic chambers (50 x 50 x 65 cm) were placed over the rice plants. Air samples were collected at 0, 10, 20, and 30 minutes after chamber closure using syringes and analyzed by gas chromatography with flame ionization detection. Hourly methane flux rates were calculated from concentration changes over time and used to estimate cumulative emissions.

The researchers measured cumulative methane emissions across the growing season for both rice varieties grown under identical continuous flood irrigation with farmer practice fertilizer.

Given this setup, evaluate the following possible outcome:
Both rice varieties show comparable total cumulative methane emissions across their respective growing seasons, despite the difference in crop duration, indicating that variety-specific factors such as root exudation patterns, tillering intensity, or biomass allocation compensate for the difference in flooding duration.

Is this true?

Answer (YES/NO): NO